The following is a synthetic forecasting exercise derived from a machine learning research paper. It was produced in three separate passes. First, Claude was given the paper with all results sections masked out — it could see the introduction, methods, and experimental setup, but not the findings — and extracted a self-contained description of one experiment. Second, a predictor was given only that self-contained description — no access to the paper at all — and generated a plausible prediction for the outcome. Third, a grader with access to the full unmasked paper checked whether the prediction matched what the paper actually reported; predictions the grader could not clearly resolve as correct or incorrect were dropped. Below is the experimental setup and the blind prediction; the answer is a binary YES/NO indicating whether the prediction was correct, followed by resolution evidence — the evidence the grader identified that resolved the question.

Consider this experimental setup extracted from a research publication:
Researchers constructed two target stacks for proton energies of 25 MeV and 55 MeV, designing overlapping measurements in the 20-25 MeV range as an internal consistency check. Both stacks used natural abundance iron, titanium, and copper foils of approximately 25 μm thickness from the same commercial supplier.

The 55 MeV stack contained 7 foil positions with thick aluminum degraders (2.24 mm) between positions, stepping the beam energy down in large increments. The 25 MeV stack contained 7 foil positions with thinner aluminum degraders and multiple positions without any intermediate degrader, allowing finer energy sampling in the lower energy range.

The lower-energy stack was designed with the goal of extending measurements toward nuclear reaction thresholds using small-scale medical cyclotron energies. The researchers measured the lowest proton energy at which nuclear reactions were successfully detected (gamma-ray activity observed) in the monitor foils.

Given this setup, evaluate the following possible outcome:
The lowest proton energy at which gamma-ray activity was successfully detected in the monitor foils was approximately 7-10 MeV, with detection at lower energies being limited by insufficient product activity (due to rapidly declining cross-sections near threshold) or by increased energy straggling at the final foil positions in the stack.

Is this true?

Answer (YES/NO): NO